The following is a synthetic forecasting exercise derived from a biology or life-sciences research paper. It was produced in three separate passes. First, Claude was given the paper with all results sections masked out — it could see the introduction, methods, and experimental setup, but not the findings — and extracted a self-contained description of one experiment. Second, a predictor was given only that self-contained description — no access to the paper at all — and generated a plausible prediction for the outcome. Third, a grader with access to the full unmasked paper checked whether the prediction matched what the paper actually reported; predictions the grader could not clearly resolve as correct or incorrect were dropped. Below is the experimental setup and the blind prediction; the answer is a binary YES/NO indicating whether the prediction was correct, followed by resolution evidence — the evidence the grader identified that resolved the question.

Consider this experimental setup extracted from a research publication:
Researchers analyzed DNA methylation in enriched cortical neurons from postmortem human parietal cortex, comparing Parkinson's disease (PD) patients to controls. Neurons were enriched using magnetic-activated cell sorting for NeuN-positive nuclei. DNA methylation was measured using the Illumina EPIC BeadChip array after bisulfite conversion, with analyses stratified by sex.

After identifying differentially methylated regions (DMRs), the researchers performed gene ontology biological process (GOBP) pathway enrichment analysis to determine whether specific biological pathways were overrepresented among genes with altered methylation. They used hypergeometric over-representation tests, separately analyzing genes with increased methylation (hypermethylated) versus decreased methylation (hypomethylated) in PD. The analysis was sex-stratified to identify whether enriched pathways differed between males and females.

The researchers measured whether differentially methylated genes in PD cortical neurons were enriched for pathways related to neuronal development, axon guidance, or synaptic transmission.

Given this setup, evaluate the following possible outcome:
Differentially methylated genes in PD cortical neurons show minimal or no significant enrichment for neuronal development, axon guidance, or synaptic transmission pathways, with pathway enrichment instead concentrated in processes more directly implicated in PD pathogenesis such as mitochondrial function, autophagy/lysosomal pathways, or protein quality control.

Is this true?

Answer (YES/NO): NO